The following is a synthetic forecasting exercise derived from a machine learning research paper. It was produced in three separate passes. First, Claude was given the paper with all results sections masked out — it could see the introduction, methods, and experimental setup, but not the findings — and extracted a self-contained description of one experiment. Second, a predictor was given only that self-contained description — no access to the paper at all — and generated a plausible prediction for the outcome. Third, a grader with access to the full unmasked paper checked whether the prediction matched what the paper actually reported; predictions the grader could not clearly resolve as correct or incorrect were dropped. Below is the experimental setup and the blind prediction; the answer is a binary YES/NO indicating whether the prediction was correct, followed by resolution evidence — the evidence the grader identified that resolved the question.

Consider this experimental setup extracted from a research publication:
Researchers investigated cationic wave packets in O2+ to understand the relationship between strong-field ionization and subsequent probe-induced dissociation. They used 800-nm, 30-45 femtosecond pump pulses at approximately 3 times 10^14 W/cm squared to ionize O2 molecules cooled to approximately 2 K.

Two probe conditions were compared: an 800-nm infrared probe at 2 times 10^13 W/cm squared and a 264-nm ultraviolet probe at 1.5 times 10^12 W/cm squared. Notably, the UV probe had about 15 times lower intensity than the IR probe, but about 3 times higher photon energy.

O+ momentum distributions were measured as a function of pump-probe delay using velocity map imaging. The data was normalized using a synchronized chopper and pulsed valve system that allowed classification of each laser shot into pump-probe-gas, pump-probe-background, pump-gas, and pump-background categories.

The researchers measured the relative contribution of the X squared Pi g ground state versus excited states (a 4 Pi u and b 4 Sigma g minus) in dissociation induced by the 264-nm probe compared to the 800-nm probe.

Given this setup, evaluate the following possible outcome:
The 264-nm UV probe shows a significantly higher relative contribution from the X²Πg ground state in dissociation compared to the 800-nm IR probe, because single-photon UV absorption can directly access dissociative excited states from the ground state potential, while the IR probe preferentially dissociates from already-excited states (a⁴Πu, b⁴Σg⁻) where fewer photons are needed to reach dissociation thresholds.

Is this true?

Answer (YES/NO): NO